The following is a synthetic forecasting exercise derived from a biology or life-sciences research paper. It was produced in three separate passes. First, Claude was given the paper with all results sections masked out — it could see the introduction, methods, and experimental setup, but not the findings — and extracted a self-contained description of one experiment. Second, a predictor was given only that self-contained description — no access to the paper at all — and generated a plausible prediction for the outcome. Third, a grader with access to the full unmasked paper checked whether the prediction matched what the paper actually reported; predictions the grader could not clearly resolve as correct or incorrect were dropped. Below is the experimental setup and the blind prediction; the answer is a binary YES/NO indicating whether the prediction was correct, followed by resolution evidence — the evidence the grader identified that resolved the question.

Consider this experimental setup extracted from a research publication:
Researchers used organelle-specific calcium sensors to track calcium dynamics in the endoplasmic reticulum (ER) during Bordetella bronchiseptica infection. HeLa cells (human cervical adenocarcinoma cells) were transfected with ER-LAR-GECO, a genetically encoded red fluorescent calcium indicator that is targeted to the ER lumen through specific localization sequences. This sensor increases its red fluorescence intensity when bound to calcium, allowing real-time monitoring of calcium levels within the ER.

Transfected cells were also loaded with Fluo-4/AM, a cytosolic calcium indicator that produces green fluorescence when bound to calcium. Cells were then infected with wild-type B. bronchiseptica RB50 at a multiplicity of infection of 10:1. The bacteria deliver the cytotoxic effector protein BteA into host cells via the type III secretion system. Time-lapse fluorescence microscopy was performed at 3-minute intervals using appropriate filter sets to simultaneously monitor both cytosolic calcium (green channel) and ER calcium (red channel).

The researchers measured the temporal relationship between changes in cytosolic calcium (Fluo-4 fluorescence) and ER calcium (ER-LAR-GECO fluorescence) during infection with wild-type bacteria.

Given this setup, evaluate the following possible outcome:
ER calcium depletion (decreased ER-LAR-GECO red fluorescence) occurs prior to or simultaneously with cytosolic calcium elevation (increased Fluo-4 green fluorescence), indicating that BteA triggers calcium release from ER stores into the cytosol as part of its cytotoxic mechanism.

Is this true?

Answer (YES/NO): NO